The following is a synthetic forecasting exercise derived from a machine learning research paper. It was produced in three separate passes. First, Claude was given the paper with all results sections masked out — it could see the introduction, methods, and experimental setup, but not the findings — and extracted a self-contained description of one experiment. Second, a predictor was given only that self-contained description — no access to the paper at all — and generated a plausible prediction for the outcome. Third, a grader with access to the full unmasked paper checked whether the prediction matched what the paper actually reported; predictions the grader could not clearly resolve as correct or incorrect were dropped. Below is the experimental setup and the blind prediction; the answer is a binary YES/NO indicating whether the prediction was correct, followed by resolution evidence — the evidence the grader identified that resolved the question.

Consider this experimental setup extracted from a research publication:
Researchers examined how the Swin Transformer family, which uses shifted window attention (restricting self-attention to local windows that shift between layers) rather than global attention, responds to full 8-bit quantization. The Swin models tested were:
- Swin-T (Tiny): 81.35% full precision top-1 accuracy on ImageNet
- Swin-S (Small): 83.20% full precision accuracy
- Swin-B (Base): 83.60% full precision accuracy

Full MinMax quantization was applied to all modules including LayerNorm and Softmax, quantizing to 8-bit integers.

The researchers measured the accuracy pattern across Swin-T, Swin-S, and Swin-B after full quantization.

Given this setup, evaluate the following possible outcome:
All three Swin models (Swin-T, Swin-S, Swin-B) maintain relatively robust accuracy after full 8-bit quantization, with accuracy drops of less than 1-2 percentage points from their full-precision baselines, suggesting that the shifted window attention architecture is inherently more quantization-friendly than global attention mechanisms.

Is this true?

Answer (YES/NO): NO